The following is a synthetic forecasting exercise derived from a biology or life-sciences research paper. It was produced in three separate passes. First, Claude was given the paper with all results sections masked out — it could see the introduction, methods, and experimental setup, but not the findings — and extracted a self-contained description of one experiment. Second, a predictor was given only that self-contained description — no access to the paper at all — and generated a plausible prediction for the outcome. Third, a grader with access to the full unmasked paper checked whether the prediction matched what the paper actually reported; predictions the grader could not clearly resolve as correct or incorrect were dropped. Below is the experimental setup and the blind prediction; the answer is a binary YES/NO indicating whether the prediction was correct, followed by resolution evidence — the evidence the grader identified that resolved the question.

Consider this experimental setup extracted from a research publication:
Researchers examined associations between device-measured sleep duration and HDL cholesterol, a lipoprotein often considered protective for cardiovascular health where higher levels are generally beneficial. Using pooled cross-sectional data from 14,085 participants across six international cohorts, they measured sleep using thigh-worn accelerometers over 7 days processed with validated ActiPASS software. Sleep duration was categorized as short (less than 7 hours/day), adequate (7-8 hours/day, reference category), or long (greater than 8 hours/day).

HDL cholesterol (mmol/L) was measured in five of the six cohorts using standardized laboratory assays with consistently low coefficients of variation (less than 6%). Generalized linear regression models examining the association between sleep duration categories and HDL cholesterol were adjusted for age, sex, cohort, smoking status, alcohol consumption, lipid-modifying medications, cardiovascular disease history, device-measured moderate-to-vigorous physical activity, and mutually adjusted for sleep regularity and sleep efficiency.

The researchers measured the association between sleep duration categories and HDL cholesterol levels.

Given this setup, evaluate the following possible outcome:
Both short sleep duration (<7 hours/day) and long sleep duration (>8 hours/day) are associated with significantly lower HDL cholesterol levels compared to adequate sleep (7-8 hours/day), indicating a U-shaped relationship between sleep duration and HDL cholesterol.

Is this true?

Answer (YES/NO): NO